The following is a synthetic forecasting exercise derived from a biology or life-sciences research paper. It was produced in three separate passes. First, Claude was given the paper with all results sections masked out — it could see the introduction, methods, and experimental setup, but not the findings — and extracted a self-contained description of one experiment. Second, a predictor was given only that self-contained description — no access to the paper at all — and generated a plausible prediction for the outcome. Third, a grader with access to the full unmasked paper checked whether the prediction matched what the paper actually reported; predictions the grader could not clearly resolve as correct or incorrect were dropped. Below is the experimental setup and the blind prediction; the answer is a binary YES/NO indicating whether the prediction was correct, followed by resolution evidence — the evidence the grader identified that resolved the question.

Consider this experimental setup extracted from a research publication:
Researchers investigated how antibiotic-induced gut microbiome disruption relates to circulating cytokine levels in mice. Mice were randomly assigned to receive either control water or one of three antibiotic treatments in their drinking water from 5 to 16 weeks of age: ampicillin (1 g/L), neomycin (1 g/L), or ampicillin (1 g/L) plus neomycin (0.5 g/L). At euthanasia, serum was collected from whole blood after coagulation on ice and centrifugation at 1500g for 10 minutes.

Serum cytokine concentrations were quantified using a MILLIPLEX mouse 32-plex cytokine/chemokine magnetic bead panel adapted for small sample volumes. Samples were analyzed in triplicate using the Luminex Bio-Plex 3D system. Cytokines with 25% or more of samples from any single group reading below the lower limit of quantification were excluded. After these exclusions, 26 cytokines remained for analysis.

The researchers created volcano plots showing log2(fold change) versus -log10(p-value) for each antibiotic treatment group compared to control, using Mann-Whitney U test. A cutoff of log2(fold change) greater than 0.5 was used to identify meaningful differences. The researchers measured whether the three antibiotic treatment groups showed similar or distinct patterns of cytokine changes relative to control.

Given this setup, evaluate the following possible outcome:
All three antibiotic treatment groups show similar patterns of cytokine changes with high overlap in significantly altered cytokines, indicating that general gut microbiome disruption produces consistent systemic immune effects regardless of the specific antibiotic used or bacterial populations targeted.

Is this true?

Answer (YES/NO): NO